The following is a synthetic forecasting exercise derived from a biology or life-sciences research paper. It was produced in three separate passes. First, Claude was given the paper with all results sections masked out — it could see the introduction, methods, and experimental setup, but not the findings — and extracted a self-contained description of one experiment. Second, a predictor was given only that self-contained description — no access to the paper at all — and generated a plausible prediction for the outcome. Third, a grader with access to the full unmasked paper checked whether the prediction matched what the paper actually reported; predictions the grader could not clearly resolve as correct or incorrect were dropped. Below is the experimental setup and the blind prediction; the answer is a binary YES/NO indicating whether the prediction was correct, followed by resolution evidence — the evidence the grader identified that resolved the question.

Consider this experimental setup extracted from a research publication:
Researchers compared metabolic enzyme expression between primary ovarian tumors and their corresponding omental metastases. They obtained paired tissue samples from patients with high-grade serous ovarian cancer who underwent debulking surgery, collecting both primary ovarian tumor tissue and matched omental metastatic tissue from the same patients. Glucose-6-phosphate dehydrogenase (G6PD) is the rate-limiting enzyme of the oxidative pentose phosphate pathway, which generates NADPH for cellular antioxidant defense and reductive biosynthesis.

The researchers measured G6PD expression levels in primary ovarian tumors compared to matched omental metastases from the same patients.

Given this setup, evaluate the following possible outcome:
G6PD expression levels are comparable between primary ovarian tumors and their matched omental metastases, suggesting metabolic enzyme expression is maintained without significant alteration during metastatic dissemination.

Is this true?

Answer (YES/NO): NO